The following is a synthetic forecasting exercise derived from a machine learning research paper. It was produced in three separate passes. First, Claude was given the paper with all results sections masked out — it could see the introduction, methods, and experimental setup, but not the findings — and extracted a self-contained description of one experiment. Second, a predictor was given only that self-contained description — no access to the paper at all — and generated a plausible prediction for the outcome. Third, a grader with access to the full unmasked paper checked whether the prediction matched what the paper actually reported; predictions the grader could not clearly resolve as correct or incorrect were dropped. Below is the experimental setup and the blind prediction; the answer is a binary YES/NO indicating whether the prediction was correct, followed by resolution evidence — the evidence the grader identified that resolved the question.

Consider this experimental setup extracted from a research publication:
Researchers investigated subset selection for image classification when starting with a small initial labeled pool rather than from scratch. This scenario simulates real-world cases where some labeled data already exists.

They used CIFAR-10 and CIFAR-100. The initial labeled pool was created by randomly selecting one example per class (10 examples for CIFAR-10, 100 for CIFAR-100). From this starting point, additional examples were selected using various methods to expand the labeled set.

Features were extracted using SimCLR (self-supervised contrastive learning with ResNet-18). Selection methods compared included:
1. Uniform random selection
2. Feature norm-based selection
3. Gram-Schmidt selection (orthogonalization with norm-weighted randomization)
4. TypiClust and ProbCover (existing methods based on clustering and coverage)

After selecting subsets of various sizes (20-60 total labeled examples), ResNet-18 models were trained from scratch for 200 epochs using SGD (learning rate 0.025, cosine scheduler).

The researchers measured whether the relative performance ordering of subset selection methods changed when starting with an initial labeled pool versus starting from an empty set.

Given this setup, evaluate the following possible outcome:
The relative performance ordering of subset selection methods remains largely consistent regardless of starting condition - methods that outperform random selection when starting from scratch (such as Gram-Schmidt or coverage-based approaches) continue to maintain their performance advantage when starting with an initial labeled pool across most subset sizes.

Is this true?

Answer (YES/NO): NO